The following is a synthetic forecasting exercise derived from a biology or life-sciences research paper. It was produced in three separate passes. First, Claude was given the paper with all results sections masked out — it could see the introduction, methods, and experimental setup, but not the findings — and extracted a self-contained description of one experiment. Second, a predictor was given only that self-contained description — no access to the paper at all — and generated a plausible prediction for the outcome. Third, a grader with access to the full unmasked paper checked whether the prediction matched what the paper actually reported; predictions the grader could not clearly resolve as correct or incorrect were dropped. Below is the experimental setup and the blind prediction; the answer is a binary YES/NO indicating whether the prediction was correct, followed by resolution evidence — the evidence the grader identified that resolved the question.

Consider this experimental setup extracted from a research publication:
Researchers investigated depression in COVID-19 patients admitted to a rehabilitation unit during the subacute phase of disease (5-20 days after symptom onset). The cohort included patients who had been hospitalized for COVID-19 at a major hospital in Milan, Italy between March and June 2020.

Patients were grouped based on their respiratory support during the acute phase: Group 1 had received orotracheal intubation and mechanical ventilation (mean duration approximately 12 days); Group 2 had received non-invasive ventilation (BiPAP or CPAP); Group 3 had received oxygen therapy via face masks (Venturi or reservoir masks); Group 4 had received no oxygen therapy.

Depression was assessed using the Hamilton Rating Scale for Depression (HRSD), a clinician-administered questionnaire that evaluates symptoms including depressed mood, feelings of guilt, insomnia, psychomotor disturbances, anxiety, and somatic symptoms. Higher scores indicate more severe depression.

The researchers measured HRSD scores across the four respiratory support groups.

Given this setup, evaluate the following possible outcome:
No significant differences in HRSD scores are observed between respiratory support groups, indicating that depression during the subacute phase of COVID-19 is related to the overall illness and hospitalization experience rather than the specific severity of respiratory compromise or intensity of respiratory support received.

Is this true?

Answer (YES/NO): YES